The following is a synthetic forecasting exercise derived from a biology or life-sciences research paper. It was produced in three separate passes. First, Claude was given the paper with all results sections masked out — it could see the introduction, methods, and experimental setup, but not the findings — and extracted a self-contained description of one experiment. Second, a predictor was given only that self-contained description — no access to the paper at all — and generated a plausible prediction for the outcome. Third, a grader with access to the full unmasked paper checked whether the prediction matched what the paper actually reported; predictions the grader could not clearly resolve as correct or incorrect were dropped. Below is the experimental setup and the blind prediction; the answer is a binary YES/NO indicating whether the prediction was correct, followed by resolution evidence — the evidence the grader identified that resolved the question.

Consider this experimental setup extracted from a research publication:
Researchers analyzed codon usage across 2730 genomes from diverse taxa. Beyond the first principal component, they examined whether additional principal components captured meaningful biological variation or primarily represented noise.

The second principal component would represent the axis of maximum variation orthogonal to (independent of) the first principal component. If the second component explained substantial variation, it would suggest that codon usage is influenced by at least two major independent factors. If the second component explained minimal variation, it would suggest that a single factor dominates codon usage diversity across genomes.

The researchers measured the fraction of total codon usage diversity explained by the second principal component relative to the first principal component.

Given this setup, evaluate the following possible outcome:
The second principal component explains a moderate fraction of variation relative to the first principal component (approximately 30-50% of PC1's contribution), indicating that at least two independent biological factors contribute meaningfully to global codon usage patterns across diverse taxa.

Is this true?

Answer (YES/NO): NO